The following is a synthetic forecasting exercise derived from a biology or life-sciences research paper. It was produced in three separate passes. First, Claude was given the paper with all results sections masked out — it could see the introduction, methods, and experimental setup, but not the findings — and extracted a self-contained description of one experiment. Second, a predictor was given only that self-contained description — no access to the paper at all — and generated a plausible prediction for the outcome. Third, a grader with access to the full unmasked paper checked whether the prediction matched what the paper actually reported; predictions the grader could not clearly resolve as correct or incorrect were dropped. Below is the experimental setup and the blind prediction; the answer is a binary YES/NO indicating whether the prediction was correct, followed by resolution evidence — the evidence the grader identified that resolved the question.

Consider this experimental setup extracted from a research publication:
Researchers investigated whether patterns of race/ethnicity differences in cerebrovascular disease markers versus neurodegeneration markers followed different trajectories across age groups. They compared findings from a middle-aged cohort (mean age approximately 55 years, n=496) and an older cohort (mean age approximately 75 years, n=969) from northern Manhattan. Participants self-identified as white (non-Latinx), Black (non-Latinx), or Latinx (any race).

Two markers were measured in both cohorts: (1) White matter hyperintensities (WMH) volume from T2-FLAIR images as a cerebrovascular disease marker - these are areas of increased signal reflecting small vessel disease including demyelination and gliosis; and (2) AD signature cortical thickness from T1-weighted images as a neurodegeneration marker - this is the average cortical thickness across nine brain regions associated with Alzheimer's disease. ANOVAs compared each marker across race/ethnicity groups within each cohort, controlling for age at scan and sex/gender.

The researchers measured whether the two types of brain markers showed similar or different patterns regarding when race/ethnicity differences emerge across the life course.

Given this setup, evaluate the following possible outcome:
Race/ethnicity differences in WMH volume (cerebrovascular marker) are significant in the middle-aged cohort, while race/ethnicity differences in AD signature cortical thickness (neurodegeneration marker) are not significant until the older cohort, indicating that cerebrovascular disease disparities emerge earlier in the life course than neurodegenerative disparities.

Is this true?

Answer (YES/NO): YES